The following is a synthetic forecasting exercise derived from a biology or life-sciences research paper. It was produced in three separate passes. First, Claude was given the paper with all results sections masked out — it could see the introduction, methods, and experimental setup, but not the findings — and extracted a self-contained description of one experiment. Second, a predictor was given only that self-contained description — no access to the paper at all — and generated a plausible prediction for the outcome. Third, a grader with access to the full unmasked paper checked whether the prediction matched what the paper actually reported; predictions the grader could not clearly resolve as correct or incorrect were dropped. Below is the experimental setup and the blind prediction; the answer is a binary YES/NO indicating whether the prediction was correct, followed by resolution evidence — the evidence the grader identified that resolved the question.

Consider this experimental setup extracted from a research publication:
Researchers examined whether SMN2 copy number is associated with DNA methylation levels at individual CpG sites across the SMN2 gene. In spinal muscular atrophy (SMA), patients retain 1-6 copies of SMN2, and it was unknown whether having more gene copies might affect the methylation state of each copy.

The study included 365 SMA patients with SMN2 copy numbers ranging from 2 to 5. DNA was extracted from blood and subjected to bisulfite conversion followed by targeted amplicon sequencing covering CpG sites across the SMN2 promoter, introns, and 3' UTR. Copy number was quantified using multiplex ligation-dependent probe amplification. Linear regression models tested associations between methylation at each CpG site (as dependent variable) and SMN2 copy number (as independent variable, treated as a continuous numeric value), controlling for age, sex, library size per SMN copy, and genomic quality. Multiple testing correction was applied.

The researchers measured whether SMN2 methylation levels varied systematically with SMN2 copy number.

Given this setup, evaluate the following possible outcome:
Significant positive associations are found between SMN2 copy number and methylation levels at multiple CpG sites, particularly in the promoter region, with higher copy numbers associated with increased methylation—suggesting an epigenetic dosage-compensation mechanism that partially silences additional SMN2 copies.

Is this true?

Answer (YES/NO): NO